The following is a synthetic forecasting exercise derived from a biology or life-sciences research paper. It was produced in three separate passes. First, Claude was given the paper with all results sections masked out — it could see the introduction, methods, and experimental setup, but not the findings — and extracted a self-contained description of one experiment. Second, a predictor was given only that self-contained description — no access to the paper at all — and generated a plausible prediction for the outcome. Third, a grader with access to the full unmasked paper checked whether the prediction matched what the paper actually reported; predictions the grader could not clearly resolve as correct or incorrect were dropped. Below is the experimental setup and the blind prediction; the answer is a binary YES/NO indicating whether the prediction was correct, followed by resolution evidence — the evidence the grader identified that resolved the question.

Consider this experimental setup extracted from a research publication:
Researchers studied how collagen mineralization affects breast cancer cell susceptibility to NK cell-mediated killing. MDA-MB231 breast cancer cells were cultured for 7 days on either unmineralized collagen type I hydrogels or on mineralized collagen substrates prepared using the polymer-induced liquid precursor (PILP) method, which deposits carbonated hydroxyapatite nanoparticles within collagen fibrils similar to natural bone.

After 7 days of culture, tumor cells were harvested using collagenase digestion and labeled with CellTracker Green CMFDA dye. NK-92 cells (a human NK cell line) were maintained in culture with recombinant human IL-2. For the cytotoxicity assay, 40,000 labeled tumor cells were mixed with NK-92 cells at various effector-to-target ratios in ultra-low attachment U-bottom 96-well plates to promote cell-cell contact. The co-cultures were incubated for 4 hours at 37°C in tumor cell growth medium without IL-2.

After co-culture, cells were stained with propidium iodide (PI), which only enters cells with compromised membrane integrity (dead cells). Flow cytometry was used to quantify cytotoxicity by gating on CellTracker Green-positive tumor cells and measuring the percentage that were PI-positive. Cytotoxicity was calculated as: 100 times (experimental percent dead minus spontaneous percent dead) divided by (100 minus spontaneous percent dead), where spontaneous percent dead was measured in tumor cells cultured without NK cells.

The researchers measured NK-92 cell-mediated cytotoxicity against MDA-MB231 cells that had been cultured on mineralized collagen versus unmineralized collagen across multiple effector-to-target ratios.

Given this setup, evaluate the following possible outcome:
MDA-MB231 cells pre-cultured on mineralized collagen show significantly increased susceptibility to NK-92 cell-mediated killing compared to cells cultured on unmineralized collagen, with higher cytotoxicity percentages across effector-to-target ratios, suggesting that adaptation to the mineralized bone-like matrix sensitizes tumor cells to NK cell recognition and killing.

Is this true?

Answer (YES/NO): NO